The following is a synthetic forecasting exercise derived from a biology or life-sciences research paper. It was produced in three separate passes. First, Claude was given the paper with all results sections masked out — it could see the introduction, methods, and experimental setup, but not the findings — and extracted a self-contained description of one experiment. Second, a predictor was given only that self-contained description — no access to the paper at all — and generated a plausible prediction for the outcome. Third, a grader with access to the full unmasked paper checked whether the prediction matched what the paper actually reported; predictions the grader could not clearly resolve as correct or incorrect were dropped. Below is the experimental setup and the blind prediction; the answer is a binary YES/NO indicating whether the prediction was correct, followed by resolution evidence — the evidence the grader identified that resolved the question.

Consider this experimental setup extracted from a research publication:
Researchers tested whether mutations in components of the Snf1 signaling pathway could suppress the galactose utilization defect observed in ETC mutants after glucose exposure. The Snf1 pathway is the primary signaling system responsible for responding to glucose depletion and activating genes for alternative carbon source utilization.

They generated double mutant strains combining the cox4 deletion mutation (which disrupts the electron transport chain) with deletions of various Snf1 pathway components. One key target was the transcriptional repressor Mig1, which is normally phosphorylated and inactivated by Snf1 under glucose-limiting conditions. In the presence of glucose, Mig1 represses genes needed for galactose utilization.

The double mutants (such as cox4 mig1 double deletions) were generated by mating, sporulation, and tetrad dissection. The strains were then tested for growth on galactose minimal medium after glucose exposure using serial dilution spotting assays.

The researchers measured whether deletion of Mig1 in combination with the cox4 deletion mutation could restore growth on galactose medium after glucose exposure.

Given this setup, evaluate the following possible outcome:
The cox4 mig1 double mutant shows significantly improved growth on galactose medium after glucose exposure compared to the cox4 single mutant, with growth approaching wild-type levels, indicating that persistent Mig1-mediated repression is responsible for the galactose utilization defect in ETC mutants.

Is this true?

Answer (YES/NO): NO